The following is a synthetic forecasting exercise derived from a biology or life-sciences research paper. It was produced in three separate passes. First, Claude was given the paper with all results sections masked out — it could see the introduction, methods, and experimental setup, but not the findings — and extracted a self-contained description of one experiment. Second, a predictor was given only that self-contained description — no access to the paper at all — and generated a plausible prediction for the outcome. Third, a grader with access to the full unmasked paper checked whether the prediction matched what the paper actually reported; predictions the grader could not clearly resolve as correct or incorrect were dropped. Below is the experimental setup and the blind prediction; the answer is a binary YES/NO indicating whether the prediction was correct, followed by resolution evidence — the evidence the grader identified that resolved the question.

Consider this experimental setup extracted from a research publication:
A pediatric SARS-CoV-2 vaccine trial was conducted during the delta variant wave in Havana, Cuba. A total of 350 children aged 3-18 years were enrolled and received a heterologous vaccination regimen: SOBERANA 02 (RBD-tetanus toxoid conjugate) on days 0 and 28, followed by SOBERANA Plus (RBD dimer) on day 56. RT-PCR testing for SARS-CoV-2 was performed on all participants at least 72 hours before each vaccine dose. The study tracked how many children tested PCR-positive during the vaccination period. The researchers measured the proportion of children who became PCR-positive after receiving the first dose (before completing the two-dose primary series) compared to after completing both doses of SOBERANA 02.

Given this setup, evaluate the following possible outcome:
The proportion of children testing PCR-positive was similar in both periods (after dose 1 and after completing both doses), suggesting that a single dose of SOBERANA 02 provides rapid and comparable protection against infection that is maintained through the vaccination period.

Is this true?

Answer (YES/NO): NO